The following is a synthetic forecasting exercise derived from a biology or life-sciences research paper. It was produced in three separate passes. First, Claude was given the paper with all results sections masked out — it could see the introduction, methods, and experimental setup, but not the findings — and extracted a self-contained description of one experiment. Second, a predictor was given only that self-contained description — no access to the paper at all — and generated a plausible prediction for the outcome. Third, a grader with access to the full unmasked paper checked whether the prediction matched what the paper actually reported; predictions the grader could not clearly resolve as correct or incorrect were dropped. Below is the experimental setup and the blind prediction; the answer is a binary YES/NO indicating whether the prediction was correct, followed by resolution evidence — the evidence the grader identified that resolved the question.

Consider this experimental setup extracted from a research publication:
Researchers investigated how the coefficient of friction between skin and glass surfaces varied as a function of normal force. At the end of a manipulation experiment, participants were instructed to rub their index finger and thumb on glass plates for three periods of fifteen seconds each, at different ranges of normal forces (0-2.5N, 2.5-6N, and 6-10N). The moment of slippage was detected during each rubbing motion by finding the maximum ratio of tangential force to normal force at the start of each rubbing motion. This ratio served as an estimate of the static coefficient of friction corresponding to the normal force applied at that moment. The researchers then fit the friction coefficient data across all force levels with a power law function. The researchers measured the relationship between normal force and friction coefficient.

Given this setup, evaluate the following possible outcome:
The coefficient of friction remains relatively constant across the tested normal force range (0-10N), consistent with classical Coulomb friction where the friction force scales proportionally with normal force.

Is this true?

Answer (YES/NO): NO